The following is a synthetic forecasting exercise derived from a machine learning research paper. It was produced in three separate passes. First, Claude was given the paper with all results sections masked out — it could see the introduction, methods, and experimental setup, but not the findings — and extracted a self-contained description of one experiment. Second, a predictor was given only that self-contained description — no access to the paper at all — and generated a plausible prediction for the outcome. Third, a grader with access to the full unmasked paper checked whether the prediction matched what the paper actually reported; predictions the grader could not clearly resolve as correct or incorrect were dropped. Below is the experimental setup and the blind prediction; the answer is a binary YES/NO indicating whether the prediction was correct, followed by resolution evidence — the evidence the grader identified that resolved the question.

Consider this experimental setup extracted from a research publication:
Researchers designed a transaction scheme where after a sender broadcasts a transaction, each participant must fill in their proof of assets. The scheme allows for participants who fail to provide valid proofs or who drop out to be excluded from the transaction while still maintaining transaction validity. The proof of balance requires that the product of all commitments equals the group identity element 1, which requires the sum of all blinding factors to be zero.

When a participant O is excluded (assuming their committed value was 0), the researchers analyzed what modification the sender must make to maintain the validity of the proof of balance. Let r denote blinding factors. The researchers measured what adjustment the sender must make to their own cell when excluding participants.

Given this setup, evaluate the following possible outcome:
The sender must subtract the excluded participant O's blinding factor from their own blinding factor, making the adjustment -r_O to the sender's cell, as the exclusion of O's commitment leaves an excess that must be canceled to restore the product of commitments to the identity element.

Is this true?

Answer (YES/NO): NO